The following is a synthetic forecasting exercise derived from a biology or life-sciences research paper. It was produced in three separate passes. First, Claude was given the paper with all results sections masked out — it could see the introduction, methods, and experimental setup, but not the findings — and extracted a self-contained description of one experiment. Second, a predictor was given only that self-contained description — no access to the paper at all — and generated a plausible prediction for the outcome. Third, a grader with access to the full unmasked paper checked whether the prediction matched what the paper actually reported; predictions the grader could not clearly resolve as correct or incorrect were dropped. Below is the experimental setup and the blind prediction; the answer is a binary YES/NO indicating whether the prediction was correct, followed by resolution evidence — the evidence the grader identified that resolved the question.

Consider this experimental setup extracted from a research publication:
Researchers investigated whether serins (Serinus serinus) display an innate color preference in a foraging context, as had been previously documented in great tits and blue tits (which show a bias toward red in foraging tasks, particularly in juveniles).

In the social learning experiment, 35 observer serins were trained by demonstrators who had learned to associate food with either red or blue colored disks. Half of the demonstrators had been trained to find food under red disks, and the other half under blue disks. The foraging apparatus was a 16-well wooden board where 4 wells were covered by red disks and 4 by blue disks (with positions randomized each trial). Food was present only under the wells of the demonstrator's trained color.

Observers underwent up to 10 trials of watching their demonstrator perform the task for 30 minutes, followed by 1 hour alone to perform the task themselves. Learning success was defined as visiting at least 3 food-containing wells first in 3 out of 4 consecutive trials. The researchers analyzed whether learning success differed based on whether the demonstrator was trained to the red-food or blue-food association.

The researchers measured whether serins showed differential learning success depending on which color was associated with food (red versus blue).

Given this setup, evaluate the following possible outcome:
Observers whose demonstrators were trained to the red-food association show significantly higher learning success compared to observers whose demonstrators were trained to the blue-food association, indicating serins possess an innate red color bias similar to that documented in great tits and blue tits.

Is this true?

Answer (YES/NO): NO